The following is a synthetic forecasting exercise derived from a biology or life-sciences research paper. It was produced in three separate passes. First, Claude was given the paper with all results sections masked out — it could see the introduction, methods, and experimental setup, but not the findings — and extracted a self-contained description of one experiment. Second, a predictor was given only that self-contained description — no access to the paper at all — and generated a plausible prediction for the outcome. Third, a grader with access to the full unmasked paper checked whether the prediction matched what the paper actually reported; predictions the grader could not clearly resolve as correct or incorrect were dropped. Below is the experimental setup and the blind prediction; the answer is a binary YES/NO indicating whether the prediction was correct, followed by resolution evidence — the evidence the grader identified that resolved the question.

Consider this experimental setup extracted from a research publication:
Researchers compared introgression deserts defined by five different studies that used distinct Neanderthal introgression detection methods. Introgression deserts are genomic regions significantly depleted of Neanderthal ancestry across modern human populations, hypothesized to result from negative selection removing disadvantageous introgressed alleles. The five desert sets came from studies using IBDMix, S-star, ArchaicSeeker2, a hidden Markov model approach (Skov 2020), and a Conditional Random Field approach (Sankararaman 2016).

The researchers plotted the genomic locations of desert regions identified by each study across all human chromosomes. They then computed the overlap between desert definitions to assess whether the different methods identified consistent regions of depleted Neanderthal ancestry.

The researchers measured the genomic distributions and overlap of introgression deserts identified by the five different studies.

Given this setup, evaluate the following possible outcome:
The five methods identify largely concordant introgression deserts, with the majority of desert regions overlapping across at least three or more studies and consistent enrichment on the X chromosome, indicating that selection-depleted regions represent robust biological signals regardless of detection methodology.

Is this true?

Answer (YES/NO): NO